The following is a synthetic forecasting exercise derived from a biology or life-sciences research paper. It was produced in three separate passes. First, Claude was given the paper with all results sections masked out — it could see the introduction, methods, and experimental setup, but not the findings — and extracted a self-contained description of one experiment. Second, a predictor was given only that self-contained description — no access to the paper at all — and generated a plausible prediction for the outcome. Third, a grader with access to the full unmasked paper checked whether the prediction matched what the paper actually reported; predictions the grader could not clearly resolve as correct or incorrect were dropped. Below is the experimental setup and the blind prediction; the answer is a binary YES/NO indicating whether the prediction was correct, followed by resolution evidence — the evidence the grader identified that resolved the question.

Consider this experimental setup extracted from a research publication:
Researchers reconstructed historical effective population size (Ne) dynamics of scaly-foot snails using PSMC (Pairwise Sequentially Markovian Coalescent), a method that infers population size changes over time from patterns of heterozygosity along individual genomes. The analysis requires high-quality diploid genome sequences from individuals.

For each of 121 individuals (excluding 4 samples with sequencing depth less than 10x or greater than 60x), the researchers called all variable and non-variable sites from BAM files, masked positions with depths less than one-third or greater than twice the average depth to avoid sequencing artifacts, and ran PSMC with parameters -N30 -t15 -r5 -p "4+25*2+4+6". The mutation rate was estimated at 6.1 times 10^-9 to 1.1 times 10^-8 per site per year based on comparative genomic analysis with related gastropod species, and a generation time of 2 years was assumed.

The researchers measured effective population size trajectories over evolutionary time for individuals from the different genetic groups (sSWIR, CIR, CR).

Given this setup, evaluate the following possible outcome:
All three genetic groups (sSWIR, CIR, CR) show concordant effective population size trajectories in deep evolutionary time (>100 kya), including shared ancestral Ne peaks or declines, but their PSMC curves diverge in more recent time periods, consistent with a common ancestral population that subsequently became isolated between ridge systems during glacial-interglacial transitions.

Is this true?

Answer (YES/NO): NO